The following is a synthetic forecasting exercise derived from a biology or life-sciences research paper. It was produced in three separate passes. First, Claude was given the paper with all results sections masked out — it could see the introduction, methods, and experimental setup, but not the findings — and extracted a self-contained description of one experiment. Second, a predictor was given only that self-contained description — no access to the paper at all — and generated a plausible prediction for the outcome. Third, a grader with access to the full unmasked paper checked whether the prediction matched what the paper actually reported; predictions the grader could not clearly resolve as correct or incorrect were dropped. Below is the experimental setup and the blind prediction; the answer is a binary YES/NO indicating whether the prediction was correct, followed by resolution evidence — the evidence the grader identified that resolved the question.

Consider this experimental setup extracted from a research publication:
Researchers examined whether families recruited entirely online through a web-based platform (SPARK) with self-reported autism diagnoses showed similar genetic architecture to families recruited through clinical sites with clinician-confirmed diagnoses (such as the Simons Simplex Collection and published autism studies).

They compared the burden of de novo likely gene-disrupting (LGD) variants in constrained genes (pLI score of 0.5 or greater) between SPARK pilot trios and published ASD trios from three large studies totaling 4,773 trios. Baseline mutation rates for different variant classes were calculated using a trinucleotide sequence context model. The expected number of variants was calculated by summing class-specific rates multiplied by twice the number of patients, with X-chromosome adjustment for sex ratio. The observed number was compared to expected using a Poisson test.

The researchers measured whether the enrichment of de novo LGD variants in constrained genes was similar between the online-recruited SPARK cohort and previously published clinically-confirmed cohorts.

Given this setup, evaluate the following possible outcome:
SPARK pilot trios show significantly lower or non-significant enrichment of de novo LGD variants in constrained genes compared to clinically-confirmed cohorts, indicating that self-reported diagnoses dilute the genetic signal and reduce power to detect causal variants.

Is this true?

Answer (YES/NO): NO